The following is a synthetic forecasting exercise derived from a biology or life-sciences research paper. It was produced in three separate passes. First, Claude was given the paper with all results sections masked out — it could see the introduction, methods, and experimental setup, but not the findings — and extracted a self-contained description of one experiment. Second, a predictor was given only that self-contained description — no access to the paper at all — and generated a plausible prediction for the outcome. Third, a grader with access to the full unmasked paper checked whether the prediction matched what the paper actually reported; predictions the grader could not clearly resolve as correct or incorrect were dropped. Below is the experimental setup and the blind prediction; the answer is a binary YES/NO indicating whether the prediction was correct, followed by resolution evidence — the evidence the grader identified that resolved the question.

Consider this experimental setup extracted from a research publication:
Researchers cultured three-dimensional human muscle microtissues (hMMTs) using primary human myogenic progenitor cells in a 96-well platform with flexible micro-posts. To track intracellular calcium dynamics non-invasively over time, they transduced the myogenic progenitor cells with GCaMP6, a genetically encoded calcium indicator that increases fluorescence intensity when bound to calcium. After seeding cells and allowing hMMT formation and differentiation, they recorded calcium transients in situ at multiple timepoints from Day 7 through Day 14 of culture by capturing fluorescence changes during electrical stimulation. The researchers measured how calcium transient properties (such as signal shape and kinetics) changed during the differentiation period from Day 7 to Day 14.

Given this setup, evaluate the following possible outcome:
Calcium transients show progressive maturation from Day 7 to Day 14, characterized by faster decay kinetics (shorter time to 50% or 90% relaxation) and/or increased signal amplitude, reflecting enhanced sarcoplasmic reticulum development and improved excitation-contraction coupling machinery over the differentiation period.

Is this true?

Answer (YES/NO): YES